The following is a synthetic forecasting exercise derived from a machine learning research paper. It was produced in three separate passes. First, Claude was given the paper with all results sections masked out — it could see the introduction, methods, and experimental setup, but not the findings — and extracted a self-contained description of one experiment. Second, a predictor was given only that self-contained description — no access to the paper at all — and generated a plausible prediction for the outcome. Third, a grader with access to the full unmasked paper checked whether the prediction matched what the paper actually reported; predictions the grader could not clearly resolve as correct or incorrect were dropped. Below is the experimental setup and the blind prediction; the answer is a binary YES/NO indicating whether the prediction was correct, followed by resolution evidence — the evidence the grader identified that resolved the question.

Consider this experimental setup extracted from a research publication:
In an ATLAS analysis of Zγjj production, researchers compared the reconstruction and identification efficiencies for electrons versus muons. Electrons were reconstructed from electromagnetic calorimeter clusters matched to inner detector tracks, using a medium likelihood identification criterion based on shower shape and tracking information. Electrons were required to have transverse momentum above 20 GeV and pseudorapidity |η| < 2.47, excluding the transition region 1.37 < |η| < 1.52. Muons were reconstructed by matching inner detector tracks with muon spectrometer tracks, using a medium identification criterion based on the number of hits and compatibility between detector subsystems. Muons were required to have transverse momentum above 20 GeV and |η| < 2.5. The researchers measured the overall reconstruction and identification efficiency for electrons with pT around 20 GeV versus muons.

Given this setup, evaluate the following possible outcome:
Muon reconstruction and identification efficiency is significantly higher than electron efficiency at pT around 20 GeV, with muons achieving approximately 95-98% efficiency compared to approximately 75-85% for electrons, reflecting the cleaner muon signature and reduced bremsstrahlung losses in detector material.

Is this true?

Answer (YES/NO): YES